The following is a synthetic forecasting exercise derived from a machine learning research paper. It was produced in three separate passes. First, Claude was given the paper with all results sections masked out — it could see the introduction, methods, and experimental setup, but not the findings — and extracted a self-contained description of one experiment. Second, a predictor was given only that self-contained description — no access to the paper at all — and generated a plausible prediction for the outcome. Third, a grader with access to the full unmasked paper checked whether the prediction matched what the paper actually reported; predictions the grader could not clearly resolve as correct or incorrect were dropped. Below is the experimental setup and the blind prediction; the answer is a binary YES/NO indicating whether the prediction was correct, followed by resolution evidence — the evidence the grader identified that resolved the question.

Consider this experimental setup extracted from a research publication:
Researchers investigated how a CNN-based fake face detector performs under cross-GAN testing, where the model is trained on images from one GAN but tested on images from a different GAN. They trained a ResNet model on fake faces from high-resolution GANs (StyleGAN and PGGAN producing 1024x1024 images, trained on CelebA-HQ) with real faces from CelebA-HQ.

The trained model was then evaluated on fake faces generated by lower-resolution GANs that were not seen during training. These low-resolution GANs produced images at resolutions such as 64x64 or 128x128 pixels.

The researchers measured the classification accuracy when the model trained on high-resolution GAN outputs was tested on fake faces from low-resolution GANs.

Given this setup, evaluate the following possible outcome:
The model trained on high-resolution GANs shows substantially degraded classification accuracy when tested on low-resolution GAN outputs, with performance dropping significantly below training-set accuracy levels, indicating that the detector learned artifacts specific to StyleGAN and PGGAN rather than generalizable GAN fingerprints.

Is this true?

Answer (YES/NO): YES